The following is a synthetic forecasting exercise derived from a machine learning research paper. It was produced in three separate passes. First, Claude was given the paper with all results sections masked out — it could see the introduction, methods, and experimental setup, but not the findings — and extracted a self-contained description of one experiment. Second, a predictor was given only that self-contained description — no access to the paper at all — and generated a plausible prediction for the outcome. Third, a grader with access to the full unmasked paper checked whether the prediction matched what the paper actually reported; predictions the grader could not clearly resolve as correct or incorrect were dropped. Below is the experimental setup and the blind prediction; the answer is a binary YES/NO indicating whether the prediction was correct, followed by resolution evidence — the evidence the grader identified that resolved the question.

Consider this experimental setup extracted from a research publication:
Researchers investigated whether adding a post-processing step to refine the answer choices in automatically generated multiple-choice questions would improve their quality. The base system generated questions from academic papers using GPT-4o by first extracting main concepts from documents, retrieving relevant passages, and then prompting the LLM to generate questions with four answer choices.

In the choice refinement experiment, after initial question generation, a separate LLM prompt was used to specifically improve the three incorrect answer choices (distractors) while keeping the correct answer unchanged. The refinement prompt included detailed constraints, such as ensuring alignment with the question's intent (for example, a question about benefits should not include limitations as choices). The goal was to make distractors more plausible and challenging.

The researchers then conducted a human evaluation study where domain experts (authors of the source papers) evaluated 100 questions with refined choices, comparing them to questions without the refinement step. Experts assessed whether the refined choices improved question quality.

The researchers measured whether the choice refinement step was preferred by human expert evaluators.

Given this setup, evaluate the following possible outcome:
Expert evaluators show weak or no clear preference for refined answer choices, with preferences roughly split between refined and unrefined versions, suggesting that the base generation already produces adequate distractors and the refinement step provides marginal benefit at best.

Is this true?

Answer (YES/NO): NO